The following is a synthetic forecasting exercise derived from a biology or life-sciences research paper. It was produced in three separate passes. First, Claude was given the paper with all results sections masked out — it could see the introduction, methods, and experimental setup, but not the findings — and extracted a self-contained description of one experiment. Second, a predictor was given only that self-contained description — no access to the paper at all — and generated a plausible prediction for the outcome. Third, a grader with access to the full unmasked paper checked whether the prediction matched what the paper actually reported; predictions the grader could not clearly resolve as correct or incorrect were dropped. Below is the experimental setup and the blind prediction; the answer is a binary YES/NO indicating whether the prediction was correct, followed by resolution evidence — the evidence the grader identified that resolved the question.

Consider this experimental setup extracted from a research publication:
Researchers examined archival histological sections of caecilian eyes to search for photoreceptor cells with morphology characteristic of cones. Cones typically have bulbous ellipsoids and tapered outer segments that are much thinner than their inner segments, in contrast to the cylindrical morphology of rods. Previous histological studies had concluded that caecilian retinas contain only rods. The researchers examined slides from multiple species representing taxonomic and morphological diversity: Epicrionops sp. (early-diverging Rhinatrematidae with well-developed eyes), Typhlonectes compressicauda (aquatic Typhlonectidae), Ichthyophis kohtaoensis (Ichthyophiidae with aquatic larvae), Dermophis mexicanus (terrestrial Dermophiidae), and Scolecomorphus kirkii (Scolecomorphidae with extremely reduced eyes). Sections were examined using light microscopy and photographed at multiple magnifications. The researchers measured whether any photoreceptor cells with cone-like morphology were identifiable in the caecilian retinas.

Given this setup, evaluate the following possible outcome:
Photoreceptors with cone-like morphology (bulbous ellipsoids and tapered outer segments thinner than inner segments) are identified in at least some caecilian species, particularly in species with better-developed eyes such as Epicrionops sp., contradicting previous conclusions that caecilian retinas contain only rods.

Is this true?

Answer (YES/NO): NO